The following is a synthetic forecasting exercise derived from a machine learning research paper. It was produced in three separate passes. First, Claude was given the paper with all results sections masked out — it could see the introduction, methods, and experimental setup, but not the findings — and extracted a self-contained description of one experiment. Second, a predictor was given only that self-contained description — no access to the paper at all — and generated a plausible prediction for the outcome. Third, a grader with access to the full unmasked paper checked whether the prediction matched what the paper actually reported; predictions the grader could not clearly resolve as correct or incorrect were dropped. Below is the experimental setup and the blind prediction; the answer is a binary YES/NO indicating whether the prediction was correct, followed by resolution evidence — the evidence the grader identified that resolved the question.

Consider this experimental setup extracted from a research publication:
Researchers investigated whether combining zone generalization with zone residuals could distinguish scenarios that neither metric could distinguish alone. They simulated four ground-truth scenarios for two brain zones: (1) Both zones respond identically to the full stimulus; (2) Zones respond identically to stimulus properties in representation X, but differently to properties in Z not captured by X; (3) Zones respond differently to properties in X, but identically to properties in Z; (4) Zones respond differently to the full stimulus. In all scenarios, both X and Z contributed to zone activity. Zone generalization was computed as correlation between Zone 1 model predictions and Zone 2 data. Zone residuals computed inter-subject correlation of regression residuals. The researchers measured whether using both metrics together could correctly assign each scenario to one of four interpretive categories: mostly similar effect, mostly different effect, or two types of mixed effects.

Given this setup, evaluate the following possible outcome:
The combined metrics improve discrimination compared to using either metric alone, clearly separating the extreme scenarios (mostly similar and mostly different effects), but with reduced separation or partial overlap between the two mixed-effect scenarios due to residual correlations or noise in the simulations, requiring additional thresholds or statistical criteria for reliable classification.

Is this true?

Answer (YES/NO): NO